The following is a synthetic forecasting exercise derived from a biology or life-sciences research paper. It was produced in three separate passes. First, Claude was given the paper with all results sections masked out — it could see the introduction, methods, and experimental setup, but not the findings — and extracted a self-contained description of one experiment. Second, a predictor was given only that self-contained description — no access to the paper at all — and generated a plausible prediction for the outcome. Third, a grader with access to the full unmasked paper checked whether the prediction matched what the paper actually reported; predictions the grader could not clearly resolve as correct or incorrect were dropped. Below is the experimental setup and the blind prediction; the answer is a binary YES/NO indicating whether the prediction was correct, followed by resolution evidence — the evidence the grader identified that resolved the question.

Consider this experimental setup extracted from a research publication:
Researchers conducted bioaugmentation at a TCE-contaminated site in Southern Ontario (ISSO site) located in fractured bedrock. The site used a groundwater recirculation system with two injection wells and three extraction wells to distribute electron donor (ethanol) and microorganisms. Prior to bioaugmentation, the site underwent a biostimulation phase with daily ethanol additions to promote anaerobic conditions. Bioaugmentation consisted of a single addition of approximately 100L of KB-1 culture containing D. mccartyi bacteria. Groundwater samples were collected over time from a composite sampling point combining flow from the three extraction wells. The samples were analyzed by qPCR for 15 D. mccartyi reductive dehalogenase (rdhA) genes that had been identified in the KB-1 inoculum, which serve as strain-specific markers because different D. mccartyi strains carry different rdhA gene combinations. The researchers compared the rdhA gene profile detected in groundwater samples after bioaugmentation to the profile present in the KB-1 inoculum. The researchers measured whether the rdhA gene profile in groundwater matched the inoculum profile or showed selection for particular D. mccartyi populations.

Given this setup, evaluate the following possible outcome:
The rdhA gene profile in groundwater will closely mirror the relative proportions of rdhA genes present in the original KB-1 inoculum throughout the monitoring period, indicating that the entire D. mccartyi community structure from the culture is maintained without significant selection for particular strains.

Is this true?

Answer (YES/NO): NO